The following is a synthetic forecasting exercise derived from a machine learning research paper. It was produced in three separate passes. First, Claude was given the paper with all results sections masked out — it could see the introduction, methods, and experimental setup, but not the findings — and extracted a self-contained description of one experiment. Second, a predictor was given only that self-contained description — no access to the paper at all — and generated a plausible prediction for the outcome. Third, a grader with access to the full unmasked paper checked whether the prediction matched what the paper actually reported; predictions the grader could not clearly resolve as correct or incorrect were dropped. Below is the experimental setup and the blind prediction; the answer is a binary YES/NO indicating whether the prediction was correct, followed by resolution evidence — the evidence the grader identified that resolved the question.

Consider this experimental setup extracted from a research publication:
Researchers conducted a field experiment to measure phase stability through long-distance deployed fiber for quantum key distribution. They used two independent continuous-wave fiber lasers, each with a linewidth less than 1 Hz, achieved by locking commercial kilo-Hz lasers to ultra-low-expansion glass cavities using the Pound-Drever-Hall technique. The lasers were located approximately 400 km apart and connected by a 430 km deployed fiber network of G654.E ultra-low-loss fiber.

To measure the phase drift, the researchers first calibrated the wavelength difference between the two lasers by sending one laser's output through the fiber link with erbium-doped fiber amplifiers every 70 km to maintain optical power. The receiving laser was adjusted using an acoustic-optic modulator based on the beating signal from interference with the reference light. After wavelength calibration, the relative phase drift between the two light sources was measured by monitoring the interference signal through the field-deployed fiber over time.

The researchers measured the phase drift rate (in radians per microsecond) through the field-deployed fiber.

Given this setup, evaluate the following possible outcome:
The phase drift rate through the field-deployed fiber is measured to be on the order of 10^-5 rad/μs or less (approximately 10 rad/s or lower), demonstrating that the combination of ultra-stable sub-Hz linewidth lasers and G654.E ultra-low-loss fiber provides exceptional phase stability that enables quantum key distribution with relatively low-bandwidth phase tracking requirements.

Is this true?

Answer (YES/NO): NO